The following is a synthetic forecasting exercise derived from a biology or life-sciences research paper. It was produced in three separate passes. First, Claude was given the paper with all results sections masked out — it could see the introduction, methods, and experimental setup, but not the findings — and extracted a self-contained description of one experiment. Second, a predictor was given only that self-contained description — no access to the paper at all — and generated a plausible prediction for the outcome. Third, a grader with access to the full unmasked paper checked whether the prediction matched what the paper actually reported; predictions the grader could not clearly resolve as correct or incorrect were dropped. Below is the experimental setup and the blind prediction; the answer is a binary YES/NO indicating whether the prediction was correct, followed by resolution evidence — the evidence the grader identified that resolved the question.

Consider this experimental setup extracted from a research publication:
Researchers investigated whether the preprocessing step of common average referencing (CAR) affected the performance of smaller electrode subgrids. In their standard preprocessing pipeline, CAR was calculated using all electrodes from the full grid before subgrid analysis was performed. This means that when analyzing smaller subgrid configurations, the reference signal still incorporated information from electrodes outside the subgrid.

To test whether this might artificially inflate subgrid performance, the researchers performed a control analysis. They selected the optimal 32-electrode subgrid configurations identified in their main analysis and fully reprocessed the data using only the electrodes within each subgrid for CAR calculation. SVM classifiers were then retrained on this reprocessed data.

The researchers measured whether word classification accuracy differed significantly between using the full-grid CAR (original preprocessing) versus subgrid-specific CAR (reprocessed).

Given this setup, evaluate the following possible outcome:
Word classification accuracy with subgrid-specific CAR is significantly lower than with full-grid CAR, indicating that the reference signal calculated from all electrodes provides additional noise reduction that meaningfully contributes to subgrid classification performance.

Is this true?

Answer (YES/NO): NO